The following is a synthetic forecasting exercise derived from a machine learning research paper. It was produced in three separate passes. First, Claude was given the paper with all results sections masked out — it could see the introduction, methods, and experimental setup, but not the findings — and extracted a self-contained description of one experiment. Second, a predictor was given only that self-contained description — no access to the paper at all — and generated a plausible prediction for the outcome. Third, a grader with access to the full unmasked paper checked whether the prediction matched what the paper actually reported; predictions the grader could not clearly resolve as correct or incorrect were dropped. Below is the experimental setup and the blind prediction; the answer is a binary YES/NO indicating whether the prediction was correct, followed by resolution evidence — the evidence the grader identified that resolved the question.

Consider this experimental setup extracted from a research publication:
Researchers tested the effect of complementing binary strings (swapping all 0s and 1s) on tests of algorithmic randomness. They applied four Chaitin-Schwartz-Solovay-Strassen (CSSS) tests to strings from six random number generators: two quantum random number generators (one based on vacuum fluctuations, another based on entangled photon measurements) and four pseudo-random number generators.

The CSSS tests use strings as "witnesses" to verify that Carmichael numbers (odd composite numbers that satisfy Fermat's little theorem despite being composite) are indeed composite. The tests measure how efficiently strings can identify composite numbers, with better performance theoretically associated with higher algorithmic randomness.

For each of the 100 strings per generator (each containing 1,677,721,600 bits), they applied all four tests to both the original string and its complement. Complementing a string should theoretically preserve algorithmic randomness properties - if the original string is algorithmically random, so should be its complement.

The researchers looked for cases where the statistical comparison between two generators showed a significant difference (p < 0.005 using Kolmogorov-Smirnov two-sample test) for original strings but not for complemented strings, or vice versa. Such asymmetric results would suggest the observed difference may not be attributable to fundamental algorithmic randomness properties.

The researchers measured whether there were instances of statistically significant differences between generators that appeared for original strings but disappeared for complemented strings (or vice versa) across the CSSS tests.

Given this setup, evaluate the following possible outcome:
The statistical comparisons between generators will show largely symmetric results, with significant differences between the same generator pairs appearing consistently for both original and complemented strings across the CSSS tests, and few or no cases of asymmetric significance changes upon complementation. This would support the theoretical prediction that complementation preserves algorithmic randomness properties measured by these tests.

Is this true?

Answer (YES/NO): YES